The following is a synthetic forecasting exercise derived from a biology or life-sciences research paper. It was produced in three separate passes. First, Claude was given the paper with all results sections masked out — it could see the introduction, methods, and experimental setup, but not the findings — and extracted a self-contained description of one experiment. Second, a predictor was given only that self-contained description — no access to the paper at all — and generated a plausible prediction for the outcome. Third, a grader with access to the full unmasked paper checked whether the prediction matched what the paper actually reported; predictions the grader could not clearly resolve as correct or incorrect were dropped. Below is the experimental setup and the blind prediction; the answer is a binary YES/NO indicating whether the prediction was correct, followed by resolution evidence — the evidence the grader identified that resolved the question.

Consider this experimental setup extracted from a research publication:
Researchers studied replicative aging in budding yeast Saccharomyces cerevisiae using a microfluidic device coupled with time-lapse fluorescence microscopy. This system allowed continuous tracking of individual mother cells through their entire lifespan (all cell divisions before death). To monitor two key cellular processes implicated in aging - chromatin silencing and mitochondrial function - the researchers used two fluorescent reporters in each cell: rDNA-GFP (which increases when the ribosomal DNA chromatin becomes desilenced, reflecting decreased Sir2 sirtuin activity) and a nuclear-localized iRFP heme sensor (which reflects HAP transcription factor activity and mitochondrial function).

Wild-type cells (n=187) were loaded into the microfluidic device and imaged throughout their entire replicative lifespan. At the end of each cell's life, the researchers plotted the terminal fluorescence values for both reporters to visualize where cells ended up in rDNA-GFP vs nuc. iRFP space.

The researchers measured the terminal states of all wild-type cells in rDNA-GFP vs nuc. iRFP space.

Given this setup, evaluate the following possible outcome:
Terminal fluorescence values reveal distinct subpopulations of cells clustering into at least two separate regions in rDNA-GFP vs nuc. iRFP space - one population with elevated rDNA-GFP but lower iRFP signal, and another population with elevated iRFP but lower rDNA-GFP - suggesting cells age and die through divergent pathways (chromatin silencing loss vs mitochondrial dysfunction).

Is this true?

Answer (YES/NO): NO